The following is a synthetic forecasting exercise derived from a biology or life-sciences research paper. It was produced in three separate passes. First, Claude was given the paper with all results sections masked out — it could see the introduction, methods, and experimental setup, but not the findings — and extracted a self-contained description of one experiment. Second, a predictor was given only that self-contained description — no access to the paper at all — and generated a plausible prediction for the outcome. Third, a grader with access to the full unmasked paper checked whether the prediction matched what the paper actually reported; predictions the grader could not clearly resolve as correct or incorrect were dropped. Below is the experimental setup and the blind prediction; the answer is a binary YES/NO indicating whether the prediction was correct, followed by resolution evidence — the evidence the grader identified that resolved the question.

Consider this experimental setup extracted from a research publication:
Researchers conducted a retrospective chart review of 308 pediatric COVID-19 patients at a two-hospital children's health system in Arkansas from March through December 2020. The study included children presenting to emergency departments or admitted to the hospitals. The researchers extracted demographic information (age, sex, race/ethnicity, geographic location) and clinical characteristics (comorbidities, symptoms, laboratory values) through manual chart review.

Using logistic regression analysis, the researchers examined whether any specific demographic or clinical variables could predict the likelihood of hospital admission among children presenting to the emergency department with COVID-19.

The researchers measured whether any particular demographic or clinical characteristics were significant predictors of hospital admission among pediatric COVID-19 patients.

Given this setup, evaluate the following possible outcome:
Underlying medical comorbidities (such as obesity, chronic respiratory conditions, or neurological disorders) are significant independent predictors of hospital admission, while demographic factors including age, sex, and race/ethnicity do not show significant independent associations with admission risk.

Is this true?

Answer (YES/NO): NO